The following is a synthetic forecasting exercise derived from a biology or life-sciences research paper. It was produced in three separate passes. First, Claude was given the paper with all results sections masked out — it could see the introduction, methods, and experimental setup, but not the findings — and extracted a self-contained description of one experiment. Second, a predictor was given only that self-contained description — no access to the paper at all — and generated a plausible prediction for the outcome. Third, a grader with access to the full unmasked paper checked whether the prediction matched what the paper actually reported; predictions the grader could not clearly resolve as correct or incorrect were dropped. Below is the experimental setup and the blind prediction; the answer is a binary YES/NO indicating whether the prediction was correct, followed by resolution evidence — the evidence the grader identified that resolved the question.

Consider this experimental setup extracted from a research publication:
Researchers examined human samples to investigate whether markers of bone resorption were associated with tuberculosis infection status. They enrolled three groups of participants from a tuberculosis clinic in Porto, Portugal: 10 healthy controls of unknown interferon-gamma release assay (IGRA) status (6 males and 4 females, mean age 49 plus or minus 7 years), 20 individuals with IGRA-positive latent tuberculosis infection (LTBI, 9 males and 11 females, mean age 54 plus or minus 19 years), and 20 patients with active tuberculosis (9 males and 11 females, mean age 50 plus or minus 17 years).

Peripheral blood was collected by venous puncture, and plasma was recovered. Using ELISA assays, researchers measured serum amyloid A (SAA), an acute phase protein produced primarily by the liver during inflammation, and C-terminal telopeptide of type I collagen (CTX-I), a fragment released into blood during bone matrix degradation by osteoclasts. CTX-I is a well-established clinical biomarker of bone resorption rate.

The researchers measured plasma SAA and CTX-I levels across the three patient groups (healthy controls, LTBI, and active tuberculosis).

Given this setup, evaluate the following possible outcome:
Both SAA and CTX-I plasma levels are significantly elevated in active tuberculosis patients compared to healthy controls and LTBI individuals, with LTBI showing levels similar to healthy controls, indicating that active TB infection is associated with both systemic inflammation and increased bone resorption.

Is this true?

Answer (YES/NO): NO